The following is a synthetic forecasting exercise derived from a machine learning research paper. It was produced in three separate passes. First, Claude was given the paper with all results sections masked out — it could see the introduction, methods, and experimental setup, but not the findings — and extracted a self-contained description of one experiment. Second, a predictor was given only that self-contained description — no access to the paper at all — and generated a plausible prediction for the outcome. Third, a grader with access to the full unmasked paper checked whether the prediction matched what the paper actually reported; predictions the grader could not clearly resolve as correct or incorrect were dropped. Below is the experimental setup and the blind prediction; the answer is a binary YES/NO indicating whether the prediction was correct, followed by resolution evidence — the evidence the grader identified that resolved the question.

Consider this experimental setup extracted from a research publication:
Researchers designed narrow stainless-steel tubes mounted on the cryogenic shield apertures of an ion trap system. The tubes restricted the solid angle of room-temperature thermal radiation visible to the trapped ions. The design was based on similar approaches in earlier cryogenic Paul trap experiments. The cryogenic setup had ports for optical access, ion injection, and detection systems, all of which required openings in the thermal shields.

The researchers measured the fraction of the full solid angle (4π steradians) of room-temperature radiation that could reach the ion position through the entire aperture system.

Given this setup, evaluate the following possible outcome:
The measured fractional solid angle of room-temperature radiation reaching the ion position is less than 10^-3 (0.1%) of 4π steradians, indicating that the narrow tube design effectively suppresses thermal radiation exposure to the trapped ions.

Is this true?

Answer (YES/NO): YES